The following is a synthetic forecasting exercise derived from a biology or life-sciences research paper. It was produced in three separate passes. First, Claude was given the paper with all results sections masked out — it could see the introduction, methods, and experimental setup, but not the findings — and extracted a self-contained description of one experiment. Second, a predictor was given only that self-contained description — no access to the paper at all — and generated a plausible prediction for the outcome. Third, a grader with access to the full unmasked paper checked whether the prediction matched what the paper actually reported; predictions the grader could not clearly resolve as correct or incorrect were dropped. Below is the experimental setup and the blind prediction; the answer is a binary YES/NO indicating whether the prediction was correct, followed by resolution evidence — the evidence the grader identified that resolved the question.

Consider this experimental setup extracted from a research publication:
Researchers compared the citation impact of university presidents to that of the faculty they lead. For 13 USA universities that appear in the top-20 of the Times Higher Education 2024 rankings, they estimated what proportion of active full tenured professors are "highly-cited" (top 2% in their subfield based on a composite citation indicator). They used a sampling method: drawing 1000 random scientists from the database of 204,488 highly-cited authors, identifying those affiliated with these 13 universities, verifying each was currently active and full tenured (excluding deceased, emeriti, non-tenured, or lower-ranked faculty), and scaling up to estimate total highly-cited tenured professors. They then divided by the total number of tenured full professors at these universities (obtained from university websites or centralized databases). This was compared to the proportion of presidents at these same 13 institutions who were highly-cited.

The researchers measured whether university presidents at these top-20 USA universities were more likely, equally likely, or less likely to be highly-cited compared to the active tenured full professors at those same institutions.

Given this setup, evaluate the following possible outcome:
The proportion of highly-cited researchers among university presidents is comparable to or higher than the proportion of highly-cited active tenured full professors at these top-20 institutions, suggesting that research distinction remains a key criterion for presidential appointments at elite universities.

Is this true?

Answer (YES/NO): NO